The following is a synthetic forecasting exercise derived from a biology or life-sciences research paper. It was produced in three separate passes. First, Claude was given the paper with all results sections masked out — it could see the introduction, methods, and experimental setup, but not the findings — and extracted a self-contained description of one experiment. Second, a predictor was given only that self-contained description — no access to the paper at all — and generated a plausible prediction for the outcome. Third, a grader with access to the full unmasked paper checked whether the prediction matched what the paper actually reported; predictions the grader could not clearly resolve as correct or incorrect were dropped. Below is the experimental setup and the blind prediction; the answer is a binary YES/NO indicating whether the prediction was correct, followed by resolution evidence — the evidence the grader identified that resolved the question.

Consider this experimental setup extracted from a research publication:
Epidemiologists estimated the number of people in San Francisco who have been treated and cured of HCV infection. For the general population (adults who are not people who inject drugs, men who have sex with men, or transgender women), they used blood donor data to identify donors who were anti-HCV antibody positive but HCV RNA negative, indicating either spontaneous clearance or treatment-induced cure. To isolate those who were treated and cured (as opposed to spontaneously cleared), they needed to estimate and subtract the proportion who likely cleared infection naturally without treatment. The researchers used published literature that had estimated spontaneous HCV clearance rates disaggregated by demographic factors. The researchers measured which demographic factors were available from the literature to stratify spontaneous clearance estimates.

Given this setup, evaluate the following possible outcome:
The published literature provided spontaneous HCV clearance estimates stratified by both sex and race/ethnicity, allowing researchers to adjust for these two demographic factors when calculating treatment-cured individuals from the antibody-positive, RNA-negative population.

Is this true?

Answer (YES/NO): NO